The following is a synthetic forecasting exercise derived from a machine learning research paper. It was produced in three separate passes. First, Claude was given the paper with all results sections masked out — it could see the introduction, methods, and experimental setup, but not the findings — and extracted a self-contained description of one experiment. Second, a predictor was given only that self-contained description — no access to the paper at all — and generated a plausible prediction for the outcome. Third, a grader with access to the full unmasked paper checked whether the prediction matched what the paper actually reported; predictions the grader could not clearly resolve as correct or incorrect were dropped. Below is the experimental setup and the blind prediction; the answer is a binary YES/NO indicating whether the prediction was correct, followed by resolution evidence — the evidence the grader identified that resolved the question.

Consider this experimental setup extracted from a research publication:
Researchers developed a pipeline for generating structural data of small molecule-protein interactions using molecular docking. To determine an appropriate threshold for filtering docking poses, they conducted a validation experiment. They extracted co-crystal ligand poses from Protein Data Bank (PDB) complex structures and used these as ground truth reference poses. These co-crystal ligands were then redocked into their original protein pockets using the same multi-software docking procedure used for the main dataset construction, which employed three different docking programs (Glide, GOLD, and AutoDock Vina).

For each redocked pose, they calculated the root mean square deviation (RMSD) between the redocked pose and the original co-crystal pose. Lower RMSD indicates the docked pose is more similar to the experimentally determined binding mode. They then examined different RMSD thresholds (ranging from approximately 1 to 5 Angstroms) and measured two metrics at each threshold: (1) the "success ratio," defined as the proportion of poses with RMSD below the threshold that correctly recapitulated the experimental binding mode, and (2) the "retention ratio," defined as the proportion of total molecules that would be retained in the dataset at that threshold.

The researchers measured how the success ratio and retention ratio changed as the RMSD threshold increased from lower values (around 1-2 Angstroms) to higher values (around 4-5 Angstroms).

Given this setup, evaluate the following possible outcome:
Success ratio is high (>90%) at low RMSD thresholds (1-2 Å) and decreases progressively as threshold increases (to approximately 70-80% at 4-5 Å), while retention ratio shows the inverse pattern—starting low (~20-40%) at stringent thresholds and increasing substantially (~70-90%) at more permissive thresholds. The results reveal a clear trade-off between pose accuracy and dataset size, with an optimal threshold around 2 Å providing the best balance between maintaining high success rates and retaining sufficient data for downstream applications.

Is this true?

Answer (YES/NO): NO